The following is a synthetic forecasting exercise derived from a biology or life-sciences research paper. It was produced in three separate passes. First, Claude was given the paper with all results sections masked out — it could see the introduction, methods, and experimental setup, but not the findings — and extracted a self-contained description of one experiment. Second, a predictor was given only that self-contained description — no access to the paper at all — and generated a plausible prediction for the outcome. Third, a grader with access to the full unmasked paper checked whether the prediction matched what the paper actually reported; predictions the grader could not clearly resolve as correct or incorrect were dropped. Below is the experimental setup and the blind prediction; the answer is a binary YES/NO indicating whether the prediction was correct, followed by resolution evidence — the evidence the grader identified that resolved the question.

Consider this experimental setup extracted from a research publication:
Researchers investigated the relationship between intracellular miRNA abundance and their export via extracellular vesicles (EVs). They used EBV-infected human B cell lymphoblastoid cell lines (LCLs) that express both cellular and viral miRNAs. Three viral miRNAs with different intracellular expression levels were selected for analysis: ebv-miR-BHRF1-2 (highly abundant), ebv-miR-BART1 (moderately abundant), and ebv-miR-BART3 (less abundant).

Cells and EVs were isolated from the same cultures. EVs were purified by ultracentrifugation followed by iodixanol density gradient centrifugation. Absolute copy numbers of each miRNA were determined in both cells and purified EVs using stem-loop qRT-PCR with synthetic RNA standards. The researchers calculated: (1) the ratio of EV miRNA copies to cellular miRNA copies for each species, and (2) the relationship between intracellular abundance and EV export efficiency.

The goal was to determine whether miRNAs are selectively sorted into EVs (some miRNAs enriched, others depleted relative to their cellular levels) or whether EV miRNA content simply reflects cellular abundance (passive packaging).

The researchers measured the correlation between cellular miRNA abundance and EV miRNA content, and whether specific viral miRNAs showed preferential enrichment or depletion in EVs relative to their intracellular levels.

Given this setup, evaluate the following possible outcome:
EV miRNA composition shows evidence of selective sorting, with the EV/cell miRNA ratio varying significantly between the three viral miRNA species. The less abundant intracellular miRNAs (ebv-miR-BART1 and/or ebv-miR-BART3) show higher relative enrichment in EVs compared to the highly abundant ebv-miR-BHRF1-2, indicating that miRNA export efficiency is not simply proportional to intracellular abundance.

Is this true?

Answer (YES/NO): NO